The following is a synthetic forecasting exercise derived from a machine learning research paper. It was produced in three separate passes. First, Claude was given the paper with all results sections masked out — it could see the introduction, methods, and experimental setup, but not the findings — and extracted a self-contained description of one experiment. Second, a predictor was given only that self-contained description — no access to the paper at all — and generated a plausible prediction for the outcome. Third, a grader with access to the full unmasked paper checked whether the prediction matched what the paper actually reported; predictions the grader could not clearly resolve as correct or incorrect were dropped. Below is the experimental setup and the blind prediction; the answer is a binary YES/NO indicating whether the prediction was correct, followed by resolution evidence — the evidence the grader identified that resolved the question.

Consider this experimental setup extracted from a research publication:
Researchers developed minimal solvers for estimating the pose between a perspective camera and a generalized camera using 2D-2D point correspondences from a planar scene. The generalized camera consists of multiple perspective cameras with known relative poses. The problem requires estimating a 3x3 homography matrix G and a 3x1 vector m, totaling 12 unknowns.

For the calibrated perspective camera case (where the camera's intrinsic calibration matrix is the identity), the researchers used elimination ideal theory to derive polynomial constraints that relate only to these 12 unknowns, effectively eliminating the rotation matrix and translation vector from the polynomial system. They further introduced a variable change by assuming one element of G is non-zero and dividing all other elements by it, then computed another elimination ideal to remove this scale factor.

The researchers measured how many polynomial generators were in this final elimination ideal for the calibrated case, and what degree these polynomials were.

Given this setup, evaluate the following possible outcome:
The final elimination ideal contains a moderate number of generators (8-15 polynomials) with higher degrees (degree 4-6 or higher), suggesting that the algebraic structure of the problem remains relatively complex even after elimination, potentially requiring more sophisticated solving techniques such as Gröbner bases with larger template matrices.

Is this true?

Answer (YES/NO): NO